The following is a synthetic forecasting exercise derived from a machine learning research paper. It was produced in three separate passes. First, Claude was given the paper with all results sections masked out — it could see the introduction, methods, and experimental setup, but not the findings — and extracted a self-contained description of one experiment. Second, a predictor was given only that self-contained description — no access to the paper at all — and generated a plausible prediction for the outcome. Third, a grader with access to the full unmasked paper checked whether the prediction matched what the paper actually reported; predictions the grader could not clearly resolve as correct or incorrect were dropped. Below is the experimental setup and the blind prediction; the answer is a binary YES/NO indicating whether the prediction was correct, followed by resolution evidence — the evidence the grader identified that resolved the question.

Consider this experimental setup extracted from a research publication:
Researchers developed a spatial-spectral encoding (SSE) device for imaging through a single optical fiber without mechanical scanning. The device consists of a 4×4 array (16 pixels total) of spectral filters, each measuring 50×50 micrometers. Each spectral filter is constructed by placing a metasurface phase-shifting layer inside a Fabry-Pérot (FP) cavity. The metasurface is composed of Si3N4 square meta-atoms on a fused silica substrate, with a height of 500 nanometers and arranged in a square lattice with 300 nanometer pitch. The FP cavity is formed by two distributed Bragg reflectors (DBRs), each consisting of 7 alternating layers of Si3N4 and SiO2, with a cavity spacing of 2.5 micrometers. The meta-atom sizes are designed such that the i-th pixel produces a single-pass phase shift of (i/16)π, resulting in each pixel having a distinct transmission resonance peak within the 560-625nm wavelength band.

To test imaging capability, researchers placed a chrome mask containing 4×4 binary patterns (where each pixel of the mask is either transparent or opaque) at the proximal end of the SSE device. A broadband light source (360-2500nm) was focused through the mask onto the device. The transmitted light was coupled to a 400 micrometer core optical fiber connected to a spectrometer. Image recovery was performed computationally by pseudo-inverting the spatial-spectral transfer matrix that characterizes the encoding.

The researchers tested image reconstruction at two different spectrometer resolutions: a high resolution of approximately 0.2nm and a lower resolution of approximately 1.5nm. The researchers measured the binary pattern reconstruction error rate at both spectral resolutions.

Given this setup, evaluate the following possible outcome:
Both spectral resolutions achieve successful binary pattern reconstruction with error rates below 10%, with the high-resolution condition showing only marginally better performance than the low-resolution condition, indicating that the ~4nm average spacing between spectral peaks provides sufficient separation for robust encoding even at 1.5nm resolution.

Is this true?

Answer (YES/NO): NO